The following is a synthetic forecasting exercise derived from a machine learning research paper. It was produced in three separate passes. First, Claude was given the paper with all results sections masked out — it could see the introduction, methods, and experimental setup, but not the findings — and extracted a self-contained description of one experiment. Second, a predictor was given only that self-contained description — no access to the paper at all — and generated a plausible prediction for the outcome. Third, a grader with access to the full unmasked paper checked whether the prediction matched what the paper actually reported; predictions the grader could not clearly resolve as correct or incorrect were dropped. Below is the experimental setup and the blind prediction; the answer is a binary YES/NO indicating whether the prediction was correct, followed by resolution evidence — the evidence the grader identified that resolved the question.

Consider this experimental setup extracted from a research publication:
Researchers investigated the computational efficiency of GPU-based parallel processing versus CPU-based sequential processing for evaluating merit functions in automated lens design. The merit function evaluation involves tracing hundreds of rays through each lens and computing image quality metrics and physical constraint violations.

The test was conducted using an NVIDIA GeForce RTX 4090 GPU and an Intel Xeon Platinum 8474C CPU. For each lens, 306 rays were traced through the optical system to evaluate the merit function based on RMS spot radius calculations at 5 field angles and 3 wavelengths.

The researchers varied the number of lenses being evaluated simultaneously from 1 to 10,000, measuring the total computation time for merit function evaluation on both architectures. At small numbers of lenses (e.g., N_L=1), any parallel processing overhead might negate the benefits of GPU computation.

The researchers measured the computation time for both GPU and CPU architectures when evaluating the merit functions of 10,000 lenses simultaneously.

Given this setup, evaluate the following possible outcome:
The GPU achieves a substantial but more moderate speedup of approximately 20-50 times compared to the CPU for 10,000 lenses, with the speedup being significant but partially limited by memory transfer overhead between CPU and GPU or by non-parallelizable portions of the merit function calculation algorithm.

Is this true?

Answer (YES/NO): NO